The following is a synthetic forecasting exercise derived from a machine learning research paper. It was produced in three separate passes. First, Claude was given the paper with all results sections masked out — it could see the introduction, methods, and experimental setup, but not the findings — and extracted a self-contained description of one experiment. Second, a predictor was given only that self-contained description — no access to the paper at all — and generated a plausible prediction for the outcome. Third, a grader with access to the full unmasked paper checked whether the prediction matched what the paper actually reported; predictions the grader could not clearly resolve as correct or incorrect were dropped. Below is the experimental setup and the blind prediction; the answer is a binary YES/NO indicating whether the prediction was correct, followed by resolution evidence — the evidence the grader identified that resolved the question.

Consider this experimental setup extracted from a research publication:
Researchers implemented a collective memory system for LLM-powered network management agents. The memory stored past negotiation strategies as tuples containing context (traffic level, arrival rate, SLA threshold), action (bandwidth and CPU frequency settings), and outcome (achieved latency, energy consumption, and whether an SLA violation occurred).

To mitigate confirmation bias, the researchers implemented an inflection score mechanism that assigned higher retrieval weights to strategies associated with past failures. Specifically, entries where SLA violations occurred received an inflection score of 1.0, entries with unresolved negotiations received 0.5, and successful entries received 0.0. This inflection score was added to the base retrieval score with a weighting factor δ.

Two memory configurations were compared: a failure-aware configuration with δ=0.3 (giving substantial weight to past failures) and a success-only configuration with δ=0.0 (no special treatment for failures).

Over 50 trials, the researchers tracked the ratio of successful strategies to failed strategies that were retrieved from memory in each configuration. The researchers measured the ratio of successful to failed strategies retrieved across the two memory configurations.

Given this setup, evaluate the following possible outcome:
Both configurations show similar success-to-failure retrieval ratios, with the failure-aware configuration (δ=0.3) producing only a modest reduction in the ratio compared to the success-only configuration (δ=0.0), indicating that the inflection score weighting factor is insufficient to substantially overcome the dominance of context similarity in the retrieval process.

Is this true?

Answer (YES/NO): NO